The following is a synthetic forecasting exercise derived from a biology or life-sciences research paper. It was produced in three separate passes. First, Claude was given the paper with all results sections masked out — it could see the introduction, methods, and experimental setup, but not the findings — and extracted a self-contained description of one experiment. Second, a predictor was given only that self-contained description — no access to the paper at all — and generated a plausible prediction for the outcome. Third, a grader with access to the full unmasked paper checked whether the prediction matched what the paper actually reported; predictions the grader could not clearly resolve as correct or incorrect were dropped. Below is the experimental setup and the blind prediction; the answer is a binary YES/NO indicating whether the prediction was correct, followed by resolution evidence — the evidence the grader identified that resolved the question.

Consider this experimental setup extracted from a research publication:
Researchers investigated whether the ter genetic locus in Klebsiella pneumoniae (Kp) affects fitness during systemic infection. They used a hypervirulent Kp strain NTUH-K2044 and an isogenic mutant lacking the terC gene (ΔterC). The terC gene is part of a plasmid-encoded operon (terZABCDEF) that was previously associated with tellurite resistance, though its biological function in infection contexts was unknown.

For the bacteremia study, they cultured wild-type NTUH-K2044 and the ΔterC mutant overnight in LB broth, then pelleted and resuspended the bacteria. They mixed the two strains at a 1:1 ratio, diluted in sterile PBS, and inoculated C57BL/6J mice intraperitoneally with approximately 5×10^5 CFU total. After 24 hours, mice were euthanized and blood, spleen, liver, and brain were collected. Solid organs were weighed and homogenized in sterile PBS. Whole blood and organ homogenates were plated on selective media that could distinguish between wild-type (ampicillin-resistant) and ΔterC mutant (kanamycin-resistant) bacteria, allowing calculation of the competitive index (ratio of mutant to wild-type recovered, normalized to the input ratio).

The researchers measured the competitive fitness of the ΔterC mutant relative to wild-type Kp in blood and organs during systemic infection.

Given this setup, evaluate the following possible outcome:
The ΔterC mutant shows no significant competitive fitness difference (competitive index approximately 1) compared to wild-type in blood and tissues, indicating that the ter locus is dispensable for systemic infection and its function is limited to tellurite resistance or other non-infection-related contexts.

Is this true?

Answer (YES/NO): NO